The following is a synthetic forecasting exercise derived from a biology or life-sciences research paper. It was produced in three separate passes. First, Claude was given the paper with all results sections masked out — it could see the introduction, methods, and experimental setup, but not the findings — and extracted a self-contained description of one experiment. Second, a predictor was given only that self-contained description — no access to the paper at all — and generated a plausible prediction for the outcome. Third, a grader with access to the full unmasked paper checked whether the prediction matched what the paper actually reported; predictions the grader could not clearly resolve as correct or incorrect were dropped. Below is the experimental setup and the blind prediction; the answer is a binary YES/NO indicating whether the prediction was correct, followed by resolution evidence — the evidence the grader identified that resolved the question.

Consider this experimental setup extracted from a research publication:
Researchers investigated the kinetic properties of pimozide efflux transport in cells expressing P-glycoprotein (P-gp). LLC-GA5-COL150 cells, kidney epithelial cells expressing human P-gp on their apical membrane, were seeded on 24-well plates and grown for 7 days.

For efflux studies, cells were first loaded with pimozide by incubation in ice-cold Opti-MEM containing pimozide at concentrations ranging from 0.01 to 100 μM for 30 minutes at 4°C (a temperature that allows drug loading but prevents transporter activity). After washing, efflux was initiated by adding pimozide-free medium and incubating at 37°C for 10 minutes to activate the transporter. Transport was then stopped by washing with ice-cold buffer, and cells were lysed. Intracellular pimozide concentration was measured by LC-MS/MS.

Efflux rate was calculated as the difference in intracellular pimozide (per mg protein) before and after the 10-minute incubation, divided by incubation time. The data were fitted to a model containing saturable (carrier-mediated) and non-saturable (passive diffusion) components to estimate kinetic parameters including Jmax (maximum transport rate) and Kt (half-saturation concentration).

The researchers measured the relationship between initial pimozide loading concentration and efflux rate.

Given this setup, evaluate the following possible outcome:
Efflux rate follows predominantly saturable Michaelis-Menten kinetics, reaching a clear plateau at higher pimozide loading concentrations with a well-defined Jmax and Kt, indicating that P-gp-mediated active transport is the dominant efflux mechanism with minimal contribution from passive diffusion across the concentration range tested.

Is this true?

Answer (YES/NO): NO